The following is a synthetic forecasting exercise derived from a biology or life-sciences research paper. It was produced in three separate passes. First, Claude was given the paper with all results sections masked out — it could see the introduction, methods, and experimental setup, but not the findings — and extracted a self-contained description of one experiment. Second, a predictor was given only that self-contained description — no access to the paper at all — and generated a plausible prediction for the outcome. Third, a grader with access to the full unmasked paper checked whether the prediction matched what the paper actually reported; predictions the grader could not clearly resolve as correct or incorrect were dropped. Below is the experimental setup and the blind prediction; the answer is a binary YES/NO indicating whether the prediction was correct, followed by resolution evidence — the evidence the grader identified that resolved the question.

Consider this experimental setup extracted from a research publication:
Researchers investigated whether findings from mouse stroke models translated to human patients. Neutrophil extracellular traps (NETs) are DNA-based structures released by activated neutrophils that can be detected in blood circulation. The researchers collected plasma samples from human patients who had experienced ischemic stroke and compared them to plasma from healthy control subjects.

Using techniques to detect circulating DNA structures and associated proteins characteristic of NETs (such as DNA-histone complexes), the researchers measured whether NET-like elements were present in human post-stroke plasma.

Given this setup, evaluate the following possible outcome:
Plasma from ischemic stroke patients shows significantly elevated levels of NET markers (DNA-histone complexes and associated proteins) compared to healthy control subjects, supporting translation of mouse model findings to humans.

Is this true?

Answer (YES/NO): YES